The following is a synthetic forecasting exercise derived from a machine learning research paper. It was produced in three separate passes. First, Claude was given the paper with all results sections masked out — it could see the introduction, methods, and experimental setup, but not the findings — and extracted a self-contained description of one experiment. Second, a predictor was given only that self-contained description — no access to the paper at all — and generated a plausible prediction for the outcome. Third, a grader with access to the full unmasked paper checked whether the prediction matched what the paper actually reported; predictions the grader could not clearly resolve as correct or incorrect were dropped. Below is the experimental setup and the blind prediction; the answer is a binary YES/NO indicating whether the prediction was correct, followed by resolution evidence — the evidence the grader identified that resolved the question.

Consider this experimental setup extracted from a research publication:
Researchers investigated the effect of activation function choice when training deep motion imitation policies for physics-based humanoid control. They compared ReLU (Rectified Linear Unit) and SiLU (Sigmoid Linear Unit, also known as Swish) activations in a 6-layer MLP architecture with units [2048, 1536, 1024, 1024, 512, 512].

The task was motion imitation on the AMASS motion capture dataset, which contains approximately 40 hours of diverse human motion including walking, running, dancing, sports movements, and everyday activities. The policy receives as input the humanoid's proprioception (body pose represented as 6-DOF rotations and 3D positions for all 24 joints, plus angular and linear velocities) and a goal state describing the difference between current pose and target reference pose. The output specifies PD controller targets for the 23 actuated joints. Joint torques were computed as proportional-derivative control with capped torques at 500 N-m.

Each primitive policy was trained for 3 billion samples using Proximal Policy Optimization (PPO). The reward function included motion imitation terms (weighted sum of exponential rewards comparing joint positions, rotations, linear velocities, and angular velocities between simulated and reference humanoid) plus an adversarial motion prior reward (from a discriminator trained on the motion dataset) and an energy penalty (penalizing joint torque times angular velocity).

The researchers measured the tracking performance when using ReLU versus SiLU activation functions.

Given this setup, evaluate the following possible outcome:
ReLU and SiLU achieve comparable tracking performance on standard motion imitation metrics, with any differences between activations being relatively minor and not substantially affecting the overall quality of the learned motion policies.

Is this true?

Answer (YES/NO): NO